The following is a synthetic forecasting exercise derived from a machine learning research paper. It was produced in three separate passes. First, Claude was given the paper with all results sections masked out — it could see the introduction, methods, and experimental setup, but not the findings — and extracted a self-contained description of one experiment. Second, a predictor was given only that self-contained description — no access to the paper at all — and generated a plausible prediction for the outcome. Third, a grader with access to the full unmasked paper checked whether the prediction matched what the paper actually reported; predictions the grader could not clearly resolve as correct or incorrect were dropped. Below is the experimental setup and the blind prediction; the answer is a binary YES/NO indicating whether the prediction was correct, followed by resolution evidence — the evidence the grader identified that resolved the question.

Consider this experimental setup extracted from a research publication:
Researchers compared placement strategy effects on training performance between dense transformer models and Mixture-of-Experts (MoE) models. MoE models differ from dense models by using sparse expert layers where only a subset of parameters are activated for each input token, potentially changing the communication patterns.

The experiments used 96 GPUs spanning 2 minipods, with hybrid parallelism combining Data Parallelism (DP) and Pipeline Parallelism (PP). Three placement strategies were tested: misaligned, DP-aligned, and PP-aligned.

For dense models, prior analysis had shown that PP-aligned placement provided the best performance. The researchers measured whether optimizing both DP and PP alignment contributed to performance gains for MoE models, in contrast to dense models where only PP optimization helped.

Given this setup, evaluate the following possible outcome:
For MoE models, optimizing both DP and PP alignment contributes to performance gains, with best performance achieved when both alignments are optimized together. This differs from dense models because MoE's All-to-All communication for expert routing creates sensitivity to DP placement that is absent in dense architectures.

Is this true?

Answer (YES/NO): NO